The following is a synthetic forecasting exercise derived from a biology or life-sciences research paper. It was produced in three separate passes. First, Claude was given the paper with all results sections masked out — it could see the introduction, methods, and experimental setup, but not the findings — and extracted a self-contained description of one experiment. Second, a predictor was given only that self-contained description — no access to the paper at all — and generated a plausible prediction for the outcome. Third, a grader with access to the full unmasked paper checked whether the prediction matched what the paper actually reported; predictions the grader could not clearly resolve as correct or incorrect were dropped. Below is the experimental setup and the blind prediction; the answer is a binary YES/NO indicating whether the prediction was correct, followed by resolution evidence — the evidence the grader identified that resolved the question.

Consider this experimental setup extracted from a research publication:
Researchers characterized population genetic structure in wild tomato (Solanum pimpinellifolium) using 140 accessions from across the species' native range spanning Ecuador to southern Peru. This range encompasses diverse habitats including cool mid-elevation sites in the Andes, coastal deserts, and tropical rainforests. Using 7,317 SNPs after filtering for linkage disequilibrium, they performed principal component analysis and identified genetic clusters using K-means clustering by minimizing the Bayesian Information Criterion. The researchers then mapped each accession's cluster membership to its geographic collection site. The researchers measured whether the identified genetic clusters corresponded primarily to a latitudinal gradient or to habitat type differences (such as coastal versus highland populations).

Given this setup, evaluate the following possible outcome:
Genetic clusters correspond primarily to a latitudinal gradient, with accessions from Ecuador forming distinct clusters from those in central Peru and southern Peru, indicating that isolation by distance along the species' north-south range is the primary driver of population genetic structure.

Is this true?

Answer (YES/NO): NO